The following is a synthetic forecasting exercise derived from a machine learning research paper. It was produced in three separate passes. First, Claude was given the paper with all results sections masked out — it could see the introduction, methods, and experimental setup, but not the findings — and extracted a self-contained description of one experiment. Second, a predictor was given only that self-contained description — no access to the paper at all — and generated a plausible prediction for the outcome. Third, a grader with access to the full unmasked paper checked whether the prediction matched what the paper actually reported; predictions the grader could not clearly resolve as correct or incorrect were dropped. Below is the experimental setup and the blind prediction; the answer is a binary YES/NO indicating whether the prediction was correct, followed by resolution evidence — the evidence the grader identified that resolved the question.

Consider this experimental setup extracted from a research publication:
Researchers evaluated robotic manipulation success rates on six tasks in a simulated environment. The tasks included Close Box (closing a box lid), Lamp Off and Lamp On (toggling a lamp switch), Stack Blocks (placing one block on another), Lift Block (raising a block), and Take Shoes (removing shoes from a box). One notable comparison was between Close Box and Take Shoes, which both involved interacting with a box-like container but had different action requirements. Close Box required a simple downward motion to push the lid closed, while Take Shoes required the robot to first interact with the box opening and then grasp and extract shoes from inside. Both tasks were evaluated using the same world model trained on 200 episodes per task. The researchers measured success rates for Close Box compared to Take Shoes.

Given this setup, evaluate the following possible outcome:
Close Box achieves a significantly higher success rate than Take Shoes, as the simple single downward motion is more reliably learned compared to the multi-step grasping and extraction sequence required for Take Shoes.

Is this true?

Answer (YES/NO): YES